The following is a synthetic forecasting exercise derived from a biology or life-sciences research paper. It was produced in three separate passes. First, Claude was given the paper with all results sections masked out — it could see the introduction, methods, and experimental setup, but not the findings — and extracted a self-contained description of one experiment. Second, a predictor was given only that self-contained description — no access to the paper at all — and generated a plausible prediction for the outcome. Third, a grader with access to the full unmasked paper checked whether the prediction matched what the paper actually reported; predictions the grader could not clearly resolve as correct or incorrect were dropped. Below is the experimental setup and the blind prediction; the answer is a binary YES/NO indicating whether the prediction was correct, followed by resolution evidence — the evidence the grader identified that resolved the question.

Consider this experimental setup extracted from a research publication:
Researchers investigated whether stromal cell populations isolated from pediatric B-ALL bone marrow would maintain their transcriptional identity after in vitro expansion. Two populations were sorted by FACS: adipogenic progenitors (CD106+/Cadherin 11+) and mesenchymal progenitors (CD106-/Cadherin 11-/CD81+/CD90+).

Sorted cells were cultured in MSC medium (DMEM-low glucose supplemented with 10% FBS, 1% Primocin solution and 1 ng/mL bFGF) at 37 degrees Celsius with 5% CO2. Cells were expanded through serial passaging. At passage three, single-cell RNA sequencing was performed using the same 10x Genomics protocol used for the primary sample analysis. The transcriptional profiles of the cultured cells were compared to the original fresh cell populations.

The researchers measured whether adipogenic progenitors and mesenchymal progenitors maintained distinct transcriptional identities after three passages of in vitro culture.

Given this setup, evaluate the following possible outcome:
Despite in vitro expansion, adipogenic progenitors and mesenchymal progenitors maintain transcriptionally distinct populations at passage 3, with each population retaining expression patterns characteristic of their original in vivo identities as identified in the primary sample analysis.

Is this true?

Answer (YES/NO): YES